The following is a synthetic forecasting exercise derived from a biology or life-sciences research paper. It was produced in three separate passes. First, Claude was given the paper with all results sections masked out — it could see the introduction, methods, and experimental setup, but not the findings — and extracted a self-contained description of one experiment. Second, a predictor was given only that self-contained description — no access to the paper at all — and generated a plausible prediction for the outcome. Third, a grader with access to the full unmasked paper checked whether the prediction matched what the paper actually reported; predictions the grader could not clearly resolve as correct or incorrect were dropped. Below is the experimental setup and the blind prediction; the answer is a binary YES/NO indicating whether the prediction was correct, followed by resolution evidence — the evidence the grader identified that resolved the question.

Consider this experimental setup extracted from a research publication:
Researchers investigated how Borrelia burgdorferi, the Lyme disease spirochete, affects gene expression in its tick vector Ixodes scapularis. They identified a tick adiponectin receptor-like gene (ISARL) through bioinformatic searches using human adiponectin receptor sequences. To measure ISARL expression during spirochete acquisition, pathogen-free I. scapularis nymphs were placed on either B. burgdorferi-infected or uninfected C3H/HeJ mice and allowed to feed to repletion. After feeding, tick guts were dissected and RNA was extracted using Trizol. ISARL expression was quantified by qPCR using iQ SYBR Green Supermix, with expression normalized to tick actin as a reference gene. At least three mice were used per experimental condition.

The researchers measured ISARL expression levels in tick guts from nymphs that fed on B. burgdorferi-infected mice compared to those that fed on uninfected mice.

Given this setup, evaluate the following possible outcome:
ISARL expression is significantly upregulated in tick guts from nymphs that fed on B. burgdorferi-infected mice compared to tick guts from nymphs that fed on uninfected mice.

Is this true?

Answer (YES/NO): YES